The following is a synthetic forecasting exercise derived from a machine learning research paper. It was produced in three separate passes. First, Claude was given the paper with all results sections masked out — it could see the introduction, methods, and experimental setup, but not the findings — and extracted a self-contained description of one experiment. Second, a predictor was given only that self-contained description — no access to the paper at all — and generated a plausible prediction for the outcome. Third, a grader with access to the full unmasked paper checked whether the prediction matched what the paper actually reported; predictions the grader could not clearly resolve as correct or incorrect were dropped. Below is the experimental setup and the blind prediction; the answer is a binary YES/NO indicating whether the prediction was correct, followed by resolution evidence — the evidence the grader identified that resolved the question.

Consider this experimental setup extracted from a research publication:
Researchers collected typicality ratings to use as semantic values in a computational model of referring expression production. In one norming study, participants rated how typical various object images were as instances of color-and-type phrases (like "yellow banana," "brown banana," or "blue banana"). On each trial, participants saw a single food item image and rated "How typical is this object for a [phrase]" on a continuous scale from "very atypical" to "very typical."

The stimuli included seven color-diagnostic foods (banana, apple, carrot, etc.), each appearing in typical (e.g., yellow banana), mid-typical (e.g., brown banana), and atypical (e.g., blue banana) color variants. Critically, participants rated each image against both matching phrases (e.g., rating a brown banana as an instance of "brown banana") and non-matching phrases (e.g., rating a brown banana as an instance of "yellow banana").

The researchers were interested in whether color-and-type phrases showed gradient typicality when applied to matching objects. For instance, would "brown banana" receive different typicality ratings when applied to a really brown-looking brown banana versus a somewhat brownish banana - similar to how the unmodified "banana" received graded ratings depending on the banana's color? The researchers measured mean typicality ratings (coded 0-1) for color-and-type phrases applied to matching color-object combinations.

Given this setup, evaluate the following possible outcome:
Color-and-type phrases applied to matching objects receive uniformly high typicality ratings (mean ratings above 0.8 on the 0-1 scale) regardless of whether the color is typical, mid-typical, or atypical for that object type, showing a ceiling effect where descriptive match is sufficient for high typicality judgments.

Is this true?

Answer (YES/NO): YES